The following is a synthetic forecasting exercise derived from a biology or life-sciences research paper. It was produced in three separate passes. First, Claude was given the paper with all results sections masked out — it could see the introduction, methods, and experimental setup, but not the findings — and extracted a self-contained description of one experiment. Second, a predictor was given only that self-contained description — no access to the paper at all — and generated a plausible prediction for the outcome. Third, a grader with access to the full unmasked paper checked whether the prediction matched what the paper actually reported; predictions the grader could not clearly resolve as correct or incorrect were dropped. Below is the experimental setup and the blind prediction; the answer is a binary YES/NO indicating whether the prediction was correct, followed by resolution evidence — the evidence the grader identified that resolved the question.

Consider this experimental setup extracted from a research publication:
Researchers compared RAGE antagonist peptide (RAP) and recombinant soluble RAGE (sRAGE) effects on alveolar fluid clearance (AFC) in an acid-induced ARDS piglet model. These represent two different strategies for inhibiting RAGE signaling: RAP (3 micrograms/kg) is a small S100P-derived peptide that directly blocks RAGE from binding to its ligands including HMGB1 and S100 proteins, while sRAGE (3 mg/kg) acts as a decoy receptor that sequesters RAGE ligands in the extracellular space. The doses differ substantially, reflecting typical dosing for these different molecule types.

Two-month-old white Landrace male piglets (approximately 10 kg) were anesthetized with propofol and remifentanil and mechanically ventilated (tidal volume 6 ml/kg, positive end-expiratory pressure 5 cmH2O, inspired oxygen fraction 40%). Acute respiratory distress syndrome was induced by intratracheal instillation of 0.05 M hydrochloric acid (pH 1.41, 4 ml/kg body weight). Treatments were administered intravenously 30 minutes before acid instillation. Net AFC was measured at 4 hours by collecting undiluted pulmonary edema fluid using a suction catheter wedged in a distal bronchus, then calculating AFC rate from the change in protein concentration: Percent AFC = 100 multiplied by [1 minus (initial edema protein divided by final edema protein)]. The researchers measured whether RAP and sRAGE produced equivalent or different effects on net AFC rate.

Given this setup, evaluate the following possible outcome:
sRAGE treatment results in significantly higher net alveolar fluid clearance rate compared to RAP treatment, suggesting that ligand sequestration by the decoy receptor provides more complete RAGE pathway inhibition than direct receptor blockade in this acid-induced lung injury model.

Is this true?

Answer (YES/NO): NO